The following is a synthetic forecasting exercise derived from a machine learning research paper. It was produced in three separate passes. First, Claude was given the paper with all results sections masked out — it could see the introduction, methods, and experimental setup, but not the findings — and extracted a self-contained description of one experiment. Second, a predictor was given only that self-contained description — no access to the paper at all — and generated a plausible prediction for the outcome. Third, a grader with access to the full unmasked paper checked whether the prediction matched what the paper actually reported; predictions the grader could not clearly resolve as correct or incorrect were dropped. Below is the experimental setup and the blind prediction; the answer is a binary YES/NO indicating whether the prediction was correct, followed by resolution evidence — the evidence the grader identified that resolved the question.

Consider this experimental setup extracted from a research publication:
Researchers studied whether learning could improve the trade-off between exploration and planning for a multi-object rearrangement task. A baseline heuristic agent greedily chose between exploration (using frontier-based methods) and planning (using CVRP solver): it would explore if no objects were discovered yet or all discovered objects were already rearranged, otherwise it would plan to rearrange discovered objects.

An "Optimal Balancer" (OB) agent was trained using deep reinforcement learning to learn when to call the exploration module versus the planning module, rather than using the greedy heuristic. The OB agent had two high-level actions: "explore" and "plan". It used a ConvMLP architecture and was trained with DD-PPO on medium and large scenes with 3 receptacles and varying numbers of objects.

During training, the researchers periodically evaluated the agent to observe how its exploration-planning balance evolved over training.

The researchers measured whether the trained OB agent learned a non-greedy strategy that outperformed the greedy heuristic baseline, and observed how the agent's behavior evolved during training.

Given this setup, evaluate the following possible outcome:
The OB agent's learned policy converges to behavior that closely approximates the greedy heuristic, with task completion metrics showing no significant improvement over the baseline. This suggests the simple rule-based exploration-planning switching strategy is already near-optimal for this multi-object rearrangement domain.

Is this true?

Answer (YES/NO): YES